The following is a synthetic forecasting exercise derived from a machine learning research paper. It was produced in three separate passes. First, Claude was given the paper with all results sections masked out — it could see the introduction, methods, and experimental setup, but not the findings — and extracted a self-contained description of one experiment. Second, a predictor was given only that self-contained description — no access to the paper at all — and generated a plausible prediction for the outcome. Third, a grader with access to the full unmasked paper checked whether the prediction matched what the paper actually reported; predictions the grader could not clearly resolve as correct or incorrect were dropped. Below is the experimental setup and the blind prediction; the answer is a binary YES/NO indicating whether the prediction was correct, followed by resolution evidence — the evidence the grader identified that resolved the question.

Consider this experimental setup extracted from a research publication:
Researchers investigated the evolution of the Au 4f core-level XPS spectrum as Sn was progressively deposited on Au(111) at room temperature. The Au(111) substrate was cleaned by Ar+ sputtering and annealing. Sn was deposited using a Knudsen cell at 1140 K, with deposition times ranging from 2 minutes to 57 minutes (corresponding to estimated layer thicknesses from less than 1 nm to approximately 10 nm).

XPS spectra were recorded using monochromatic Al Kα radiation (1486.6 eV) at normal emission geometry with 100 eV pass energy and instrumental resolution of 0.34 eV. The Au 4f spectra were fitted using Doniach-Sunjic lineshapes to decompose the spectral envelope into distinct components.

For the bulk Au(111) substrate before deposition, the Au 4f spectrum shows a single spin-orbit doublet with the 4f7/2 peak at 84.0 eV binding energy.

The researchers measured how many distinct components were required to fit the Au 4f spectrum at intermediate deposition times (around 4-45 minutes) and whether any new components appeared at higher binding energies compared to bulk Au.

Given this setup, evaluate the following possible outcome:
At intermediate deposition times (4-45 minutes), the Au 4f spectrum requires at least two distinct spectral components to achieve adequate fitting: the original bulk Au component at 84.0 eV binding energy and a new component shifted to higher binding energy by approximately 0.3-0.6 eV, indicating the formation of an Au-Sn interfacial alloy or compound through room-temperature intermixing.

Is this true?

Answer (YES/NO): NO